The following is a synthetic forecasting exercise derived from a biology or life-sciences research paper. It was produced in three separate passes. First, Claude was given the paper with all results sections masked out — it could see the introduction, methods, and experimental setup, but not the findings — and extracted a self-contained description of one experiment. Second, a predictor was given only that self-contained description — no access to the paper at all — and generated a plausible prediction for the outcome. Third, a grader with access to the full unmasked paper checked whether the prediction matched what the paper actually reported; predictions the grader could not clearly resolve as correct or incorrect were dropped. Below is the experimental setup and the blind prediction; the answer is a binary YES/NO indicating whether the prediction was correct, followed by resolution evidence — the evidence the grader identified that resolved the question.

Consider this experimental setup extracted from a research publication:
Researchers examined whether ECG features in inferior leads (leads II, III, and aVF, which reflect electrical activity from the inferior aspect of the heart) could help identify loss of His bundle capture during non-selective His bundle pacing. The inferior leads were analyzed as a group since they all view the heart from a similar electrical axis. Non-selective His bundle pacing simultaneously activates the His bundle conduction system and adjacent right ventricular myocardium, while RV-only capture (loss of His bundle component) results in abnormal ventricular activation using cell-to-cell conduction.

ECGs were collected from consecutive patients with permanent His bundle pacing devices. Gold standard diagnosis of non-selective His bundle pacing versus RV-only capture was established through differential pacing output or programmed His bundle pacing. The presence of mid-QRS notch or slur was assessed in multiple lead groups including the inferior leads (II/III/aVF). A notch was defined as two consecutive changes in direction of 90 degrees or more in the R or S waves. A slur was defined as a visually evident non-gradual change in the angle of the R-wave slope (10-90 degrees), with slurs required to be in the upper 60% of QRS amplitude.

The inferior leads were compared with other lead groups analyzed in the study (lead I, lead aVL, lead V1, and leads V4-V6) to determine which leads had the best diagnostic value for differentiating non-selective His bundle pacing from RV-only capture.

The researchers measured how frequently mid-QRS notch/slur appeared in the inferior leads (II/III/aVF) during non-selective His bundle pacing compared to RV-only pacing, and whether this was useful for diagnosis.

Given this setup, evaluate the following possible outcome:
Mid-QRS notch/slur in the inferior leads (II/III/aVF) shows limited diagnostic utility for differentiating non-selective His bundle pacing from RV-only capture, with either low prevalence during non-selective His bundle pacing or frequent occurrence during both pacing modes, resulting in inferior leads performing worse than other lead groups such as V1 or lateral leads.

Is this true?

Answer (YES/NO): YES